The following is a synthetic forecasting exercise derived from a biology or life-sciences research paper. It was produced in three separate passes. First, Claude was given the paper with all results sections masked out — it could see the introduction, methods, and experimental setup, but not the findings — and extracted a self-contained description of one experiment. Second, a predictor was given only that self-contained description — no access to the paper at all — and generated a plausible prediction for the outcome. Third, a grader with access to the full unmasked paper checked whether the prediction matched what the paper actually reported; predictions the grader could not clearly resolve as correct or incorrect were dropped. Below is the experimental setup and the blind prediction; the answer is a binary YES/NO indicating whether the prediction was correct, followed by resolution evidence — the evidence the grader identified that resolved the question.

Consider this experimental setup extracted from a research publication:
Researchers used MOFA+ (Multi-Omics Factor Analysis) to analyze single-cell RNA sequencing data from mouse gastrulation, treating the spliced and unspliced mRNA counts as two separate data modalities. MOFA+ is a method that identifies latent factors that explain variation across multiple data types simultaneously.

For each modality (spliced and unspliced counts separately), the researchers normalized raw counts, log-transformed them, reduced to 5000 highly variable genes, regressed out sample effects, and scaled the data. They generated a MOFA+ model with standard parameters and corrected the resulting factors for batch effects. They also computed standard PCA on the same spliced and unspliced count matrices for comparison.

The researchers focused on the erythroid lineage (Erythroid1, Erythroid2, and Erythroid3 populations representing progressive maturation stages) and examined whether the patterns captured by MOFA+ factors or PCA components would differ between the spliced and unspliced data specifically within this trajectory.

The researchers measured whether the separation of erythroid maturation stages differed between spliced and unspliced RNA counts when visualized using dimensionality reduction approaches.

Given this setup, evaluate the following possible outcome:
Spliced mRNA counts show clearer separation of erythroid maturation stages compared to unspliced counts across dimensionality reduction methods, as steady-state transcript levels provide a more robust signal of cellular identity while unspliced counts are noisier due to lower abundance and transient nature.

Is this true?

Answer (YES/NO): YES